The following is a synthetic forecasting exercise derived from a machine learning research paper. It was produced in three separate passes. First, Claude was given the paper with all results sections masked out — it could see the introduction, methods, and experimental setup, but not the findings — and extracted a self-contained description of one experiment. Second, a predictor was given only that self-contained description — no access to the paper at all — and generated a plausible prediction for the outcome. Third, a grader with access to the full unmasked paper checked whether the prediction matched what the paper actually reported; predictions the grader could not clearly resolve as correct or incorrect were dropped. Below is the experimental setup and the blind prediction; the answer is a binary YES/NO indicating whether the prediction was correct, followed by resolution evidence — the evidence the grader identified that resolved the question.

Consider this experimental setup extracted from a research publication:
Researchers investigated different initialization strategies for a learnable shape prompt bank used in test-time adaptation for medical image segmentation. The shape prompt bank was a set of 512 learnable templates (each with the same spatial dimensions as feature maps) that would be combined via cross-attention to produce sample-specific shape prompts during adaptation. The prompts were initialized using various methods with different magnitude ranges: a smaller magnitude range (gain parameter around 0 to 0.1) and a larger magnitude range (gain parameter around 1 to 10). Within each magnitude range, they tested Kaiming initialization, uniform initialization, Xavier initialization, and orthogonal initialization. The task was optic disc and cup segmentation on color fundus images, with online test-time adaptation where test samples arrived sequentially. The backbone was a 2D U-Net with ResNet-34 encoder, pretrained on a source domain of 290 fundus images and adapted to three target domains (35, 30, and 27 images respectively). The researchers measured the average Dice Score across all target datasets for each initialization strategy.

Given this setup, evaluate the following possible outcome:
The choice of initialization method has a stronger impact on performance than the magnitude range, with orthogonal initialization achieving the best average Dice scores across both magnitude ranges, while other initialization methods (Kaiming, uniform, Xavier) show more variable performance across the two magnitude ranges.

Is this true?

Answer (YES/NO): NO